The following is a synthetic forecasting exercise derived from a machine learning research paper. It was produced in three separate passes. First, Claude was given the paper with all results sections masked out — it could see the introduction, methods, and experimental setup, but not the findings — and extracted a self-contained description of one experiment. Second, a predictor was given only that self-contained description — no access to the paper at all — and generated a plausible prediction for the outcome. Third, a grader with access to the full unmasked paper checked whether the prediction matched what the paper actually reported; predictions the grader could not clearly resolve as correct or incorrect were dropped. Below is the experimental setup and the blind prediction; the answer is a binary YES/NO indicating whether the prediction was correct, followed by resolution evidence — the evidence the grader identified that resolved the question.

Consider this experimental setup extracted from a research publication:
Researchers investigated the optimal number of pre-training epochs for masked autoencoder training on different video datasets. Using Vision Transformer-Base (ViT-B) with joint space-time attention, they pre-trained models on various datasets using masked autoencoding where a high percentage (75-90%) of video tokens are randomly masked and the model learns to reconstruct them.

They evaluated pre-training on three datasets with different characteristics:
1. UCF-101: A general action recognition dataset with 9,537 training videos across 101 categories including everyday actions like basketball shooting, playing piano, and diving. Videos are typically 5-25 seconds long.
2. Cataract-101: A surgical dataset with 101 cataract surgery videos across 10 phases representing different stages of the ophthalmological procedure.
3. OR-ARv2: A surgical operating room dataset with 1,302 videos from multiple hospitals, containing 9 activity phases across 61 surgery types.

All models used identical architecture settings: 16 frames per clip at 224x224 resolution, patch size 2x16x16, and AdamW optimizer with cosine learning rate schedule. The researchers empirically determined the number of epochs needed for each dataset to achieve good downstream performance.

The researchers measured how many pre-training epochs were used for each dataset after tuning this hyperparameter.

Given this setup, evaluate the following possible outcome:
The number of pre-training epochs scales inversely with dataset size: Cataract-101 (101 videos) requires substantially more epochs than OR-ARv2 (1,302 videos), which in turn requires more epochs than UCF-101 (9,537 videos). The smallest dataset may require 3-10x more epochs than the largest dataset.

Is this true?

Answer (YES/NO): NO